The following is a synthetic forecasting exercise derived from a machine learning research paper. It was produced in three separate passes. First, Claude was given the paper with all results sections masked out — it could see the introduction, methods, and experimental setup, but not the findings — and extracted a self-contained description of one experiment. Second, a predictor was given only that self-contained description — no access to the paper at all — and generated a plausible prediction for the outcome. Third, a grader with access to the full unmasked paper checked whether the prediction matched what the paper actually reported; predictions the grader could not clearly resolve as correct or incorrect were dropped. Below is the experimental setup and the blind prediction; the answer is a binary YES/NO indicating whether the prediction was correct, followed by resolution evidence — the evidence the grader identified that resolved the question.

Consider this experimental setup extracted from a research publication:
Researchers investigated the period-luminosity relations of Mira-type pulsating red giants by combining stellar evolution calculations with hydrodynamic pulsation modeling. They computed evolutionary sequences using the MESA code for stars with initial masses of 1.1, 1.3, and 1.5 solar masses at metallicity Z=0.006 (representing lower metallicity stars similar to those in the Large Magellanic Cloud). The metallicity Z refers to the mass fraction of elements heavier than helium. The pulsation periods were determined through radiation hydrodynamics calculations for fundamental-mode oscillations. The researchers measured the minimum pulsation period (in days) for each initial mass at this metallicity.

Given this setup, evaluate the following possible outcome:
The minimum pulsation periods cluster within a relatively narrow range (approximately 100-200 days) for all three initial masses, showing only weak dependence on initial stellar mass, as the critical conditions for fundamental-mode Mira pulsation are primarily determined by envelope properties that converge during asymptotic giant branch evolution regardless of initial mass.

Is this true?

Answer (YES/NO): YES